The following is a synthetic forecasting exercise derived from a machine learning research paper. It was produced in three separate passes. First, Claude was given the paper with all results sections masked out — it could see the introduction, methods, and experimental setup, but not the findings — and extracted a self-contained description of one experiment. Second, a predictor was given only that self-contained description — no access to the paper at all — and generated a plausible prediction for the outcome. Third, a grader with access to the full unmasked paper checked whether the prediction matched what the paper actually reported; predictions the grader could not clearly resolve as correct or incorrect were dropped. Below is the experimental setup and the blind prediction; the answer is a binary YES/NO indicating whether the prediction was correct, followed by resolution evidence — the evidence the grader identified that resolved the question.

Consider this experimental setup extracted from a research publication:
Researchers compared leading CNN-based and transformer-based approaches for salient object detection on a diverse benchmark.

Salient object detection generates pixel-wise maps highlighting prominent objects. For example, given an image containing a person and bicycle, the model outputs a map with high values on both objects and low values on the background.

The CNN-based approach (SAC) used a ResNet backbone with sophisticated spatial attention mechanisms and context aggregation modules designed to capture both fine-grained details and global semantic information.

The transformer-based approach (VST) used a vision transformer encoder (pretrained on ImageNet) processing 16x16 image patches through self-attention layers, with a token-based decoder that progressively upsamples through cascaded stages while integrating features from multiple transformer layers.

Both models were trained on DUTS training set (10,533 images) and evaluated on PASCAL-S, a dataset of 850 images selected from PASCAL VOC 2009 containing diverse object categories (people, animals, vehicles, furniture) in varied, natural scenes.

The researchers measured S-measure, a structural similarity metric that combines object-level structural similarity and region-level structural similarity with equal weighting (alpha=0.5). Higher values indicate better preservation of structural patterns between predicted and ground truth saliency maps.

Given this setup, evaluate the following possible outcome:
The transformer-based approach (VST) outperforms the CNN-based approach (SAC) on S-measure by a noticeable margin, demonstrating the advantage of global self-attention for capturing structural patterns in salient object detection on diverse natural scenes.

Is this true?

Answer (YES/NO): NO